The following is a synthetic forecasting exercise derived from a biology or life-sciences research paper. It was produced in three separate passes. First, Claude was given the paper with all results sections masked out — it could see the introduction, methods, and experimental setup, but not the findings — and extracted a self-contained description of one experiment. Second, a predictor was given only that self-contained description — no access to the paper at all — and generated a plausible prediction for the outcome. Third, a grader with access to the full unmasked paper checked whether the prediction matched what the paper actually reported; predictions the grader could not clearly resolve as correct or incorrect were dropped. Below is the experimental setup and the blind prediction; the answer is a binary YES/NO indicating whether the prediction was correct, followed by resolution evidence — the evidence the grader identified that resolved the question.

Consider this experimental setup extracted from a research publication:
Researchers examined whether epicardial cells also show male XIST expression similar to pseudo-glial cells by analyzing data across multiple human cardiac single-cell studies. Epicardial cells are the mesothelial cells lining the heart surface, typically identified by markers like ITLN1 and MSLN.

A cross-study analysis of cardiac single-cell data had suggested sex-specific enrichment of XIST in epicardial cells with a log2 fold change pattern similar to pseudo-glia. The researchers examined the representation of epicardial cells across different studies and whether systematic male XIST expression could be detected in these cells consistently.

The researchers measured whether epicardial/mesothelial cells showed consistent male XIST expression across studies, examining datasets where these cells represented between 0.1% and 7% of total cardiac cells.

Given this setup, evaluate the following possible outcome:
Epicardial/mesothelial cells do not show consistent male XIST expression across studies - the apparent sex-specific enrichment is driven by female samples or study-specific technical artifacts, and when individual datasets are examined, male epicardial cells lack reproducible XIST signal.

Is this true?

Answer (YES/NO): YES